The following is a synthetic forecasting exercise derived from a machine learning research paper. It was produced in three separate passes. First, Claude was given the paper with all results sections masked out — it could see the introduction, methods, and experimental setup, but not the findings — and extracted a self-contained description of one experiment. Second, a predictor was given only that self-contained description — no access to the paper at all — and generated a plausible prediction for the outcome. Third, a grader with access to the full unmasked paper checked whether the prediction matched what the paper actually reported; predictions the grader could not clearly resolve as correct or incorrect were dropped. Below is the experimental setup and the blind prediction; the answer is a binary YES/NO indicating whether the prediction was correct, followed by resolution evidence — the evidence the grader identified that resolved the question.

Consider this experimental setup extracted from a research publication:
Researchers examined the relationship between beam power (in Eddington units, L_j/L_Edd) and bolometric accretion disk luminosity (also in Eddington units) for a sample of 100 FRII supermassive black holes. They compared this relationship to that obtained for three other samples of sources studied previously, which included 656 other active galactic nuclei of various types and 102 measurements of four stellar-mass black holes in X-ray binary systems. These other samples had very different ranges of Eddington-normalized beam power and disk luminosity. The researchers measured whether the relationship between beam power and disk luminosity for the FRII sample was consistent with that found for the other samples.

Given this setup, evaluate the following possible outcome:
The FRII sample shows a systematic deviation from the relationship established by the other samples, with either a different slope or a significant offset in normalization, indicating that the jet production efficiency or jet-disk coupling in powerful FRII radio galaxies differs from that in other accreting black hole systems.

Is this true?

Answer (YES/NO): NO